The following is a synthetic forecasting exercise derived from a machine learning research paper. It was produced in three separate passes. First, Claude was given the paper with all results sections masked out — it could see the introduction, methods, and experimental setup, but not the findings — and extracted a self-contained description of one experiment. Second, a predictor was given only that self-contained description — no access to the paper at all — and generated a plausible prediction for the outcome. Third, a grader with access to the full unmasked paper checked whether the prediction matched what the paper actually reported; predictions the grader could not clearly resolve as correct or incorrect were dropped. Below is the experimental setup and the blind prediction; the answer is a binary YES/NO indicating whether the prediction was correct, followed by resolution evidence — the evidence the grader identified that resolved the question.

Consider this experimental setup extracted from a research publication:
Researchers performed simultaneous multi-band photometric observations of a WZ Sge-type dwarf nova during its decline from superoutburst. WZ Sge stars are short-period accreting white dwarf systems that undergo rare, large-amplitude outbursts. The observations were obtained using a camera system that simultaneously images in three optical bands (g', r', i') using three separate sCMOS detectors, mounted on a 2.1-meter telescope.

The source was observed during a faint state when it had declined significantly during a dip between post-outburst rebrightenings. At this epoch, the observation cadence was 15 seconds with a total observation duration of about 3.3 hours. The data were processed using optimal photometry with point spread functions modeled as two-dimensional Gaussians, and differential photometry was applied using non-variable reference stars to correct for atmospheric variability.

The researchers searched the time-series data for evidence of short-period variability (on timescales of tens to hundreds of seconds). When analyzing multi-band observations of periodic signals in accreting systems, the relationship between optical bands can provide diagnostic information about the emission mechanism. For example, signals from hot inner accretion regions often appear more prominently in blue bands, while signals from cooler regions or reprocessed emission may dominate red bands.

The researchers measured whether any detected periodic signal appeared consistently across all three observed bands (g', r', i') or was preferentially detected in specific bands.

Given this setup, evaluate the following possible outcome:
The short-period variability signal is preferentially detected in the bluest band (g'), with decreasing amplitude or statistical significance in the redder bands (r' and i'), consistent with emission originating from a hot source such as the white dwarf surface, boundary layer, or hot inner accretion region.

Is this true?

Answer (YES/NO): YES